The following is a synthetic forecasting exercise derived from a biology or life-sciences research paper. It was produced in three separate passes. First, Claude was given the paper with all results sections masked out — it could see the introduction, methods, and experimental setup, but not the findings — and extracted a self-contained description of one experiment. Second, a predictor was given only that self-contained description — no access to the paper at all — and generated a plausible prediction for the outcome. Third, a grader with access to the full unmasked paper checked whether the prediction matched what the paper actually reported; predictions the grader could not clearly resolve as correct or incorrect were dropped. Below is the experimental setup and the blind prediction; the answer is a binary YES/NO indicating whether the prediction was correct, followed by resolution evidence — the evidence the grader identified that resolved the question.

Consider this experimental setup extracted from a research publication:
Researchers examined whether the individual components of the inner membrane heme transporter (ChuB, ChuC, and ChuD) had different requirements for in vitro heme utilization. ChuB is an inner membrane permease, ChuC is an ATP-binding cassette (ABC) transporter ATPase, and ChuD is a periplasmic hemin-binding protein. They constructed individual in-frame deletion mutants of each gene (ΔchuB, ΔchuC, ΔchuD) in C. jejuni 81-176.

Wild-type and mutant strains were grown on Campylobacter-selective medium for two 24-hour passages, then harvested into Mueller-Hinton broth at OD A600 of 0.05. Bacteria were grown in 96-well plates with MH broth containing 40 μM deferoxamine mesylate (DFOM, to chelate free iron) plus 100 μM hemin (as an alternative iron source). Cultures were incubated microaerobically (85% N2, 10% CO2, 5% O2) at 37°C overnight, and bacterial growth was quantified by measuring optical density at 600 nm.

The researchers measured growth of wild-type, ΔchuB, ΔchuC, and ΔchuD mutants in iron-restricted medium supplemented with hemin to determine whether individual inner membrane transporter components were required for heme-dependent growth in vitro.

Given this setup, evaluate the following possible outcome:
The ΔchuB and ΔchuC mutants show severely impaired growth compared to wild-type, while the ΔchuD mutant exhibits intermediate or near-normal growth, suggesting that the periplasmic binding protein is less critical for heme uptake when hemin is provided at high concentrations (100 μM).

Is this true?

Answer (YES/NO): NO